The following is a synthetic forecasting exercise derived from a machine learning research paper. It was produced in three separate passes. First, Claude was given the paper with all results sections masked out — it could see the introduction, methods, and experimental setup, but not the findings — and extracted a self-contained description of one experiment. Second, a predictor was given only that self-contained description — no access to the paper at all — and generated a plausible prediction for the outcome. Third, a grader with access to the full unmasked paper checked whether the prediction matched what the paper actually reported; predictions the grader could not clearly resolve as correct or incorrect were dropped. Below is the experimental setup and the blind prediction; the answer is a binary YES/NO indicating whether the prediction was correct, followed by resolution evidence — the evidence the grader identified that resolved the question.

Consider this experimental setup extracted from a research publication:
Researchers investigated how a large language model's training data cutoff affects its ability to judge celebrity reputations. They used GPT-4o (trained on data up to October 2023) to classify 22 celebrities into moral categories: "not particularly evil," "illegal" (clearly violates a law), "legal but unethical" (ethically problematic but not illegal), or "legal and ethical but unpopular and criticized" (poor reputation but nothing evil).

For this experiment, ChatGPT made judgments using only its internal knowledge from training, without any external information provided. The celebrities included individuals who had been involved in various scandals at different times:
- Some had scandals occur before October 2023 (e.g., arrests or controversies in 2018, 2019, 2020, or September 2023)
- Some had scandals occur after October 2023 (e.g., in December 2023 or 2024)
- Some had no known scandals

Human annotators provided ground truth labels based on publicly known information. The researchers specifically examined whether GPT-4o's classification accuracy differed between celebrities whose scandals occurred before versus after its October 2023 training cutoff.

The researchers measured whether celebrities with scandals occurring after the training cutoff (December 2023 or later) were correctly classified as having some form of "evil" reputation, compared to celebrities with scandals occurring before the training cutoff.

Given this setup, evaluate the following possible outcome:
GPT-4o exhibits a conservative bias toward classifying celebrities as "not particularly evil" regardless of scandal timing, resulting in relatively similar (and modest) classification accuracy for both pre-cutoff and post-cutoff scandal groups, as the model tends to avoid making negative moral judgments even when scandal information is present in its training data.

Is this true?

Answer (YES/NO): NO